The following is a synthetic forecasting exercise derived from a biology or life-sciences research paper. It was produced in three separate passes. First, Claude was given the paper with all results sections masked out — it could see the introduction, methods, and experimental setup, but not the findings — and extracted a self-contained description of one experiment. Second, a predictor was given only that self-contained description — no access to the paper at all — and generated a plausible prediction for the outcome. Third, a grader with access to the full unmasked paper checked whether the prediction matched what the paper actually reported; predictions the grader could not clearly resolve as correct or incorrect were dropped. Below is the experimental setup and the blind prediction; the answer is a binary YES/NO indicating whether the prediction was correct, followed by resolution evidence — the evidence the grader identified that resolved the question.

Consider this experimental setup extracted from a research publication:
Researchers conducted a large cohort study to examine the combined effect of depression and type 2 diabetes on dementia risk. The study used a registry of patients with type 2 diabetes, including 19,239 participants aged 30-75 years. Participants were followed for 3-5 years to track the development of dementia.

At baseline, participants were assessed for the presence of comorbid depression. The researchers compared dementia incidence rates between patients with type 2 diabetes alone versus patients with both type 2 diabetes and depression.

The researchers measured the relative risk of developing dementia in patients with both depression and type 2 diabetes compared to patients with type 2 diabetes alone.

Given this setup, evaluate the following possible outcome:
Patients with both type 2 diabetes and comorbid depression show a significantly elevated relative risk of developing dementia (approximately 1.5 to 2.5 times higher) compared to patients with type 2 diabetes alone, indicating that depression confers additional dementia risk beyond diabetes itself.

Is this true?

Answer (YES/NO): YES